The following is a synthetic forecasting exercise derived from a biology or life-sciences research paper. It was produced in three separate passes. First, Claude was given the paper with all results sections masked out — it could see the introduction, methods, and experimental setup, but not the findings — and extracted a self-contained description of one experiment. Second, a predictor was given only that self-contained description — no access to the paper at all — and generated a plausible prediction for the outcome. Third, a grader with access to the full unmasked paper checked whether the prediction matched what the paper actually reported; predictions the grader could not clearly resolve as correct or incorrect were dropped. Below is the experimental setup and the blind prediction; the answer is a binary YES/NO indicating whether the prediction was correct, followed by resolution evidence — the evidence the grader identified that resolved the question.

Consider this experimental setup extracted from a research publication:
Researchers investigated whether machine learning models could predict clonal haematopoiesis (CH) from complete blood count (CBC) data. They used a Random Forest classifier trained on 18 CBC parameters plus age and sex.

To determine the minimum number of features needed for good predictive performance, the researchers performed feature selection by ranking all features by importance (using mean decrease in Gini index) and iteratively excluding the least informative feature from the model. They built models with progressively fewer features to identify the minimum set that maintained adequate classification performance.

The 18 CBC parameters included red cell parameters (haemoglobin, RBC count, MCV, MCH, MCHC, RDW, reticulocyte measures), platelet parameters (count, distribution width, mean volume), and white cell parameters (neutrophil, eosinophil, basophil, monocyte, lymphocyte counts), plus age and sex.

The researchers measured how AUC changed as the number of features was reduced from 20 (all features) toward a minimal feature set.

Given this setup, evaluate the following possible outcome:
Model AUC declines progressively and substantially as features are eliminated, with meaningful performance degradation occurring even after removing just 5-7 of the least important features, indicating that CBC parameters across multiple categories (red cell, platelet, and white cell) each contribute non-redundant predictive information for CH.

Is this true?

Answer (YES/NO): NO